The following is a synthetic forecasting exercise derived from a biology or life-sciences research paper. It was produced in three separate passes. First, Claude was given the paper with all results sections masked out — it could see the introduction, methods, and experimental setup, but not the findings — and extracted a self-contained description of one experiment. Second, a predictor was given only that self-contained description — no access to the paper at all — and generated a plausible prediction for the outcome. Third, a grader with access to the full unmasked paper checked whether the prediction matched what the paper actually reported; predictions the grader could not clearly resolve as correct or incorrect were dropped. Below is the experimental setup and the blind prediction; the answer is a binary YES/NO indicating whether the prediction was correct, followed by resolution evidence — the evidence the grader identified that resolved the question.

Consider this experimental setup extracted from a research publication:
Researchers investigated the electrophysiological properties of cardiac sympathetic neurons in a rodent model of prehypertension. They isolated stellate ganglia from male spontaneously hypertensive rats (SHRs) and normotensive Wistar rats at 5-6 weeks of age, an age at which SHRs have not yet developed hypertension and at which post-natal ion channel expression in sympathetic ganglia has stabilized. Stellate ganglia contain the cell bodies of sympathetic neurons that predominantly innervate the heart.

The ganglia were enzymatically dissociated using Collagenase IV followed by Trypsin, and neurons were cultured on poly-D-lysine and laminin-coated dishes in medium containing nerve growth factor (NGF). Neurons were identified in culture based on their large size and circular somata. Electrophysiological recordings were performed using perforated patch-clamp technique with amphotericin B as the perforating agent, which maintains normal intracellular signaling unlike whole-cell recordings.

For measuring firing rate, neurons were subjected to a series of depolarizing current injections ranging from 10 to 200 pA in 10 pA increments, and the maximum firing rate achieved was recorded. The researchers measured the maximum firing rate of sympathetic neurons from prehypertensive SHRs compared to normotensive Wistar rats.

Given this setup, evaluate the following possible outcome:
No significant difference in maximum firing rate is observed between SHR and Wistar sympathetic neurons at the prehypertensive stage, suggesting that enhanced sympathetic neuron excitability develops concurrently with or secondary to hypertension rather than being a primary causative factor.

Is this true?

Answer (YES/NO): NO